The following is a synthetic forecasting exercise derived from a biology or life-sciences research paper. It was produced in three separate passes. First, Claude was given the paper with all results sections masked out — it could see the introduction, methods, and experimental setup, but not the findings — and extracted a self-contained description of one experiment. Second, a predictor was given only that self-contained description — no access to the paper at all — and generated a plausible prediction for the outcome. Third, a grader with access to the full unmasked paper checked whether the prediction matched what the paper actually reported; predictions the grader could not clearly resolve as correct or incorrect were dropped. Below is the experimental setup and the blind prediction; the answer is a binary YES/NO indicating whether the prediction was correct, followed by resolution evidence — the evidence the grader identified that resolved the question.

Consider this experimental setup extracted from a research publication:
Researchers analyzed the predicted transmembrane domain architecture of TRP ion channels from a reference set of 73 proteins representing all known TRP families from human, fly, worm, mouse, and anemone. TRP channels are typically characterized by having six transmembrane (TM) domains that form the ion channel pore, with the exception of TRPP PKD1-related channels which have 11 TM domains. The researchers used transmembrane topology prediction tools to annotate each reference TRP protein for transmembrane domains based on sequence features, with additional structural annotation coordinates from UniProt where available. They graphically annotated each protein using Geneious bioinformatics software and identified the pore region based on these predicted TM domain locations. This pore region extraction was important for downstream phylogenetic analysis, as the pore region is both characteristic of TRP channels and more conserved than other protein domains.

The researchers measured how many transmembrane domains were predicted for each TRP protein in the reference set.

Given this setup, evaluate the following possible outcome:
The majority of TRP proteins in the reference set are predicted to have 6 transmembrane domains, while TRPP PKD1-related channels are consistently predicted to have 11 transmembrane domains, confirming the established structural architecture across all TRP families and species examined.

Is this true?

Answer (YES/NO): NO